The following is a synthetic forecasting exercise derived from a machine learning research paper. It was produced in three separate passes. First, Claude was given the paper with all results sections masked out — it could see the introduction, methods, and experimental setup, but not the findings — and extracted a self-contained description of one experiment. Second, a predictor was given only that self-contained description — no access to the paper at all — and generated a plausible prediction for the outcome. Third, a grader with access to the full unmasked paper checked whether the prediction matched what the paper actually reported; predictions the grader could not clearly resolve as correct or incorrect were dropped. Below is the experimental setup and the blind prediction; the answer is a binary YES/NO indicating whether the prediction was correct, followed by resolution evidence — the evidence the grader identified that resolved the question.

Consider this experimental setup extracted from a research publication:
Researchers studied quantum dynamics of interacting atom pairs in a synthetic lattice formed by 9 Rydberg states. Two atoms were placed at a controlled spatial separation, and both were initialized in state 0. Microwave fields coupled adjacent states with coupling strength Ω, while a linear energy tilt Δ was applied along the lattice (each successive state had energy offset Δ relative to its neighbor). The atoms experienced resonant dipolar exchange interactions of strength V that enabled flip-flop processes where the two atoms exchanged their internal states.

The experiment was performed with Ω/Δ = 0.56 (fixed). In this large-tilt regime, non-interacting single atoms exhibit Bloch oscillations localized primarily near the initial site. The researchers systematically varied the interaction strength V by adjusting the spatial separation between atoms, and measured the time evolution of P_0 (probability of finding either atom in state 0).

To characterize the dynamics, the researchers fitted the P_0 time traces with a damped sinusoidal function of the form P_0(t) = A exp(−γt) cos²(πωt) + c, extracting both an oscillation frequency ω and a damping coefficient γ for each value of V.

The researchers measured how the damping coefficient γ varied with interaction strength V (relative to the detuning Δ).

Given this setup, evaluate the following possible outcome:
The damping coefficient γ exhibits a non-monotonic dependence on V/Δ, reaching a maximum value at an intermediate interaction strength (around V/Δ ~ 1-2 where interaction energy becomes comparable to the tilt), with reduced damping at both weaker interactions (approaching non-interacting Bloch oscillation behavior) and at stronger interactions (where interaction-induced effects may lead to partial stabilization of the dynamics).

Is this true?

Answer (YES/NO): NO